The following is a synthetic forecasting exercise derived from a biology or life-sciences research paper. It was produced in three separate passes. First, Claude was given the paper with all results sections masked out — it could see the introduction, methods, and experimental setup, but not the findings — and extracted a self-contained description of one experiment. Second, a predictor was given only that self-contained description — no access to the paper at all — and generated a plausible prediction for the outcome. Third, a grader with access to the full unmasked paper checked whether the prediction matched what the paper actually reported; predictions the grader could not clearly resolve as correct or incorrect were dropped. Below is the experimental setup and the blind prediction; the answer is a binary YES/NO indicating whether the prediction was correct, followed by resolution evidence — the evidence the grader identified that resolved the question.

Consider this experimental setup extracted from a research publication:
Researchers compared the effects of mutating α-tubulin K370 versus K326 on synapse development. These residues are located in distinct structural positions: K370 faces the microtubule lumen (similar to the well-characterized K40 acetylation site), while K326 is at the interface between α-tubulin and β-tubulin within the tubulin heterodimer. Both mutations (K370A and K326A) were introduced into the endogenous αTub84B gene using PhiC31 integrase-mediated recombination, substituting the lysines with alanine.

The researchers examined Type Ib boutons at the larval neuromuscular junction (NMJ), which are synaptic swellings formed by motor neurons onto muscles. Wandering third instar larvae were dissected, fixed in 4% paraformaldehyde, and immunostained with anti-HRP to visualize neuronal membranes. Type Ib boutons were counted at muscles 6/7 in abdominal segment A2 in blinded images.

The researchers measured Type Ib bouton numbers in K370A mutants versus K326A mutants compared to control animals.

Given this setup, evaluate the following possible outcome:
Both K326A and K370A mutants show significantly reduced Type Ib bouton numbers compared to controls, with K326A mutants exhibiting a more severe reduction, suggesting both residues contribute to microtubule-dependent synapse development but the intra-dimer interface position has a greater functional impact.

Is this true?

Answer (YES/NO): NO